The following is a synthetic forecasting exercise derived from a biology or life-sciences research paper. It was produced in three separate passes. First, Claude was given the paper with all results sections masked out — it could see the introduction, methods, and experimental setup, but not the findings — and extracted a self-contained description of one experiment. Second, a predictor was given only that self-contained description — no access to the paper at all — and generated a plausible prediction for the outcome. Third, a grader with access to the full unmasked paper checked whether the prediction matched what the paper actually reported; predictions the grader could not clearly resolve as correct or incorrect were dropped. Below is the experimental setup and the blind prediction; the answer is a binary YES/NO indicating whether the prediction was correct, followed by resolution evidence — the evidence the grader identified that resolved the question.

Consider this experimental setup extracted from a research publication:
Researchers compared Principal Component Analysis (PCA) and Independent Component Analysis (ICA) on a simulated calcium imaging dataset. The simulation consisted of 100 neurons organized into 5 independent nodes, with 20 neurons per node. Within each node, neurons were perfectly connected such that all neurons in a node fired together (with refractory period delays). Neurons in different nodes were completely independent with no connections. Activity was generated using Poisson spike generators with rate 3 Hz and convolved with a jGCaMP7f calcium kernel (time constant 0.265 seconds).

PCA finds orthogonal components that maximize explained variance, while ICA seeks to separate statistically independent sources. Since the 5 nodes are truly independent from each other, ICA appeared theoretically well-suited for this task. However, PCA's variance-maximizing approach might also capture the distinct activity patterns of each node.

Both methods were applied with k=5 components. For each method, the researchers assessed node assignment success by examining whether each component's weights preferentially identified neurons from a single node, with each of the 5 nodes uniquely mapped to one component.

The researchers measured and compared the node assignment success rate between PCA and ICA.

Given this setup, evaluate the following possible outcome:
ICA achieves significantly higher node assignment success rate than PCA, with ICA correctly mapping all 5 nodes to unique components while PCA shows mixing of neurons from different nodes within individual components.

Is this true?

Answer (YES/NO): NO